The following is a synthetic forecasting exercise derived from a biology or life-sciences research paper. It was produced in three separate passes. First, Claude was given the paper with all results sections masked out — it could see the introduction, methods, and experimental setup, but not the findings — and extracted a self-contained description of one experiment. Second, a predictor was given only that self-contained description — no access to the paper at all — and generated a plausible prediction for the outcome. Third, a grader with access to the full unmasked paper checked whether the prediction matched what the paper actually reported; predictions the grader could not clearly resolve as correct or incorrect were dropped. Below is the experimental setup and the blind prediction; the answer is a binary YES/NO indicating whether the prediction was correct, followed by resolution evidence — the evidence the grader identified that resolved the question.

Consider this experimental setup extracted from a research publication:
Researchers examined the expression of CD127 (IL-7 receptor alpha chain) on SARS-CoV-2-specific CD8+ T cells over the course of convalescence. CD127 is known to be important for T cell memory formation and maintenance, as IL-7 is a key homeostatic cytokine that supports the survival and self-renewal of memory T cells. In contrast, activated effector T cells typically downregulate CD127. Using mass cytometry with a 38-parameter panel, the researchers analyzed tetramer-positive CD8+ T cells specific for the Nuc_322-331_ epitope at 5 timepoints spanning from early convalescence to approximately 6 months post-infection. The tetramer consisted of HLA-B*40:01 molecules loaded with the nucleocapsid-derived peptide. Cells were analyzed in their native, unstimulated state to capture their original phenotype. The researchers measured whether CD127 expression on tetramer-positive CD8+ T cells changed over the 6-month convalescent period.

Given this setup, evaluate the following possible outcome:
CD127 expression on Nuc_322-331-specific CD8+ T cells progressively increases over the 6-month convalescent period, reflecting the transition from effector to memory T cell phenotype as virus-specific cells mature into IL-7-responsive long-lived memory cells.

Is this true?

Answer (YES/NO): YES